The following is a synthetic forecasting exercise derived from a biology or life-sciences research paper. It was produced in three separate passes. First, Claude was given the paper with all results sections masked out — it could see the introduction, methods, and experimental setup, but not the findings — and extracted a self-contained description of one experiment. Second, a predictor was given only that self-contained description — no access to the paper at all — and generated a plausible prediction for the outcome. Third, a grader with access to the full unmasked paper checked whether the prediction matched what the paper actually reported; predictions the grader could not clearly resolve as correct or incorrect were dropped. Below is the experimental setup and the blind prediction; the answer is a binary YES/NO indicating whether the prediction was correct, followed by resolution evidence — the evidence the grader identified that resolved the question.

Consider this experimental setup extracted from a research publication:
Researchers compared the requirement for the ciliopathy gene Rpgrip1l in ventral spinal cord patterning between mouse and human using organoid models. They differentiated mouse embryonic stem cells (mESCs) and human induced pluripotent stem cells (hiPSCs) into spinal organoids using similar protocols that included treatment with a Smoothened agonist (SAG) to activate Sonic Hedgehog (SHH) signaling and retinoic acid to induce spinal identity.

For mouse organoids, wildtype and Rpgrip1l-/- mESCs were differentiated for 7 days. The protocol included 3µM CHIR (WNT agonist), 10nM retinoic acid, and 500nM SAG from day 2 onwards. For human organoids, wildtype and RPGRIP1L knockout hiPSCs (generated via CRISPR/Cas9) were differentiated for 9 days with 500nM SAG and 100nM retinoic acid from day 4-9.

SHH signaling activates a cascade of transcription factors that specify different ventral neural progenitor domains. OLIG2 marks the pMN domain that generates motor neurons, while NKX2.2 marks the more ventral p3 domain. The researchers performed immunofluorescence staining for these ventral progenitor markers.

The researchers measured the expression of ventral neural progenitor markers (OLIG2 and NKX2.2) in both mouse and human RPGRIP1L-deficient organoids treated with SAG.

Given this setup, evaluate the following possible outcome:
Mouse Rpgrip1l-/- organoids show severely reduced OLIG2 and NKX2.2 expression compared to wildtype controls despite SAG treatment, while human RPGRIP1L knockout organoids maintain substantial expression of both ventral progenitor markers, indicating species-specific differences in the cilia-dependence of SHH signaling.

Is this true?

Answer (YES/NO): YES